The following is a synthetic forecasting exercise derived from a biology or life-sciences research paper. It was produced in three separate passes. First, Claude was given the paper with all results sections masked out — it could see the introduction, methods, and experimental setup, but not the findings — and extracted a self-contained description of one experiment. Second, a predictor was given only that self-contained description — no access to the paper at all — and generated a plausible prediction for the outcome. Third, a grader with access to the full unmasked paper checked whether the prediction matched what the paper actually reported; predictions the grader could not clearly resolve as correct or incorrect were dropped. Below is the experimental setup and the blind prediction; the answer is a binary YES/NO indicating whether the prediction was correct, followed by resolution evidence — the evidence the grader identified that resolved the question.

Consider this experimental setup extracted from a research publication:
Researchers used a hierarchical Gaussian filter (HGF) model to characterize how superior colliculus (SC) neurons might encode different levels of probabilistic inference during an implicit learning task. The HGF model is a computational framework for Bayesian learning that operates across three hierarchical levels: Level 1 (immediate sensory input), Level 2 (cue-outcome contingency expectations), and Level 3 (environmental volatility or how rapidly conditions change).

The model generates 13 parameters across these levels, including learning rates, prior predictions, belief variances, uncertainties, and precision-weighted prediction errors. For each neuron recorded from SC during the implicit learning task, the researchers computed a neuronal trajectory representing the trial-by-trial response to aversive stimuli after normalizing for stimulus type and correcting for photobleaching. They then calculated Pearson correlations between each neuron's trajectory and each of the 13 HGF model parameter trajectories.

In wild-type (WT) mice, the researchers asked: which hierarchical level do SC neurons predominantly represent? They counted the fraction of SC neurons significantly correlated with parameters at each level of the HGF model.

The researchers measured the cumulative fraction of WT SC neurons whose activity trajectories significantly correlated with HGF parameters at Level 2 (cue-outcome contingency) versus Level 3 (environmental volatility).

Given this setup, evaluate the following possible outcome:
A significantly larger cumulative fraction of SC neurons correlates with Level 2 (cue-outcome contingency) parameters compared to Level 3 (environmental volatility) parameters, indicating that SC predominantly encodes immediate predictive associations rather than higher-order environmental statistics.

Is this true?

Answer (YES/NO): NO